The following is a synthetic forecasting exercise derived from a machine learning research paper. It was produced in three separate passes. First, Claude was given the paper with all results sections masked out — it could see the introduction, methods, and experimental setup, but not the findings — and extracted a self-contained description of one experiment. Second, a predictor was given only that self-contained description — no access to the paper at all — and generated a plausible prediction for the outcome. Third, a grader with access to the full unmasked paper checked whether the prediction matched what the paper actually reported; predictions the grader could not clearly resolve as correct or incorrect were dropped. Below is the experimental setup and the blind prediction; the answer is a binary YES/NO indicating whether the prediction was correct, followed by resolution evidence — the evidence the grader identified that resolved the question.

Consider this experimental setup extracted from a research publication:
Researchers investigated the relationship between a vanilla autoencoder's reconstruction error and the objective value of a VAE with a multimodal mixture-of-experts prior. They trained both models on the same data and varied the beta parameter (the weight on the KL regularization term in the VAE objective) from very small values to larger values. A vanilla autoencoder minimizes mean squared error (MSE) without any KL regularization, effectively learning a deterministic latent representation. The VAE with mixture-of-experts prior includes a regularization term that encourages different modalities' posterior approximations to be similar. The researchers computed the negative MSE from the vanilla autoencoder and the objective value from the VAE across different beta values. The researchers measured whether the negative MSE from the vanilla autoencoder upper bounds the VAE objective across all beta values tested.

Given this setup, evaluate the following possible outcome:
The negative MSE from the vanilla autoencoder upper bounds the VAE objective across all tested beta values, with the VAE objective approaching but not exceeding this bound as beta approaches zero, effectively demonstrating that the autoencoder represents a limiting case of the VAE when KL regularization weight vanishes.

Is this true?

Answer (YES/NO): YES